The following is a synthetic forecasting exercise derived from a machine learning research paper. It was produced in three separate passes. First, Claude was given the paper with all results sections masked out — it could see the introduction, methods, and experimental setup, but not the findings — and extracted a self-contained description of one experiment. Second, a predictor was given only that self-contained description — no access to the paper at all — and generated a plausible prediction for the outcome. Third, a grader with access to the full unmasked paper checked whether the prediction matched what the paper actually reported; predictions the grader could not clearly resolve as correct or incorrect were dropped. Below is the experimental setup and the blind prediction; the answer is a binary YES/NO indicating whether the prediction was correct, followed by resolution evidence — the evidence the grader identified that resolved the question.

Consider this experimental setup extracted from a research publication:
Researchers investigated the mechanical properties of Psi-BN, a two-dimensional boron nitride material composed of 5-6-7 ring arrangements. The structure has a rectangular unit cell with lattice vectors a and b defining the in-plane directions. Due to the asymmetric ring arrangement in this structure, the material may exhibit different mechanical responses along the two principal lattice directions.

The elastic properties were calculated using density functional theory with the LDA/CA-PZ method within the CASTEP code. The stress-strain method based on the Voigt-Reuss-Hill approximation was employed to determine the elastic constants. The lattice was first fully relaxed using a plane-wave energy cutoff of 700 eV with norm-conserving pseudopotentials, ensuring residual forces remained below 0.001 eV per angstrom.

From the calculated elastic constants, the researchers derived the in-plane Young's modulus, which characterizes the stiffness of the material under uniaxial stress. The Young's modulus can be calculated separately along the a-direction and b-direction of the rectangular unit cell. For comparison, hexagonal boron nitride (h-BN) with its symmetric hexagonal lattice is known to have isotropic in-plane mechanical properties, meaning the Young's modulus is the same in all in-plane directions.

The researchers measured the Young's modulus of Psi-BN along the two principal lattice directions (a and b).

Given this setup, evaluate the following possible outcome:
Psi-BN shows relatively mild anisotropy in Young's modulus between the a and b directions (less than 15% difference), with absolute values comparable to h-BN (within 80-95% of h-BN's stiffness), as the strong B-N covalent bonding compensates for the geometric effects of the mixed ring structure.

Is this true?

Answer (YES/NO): NO